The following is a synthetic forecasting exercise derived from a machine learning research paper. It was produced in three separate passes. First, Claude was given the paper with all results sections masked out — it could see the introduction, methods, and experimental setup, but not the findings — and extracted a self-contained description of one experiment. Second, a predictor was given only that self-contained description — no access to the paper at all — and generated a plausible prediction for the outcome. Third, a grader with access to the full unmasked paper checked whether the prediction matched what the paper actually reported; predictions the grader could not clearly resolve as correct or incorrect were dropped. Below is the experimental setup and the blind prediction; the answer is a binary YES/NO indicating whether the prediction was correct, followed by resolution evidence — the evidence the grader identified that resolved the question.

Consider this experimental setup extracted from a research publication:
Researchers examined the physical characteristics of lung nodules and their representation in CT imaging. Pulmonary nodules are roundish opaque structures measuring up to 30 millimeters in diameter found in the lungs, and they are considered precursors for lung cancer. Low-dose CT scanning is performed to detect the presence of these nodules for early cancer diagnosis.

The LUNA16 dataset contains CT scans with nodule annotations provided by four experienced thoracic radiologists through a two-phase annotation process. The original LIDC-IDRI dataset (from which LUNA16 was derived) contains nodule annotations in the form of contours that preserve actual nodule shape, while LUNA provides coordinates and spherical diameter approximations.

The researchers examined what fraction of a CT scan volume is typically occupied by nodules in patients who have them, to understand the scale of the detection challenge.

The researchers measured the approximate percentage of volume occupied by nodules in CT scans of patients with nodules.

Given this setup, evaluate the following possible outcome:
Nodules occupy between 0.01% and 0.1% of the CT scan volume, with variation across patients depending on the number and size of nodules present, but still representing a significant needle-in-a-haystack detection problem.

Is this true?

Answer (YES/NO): YES